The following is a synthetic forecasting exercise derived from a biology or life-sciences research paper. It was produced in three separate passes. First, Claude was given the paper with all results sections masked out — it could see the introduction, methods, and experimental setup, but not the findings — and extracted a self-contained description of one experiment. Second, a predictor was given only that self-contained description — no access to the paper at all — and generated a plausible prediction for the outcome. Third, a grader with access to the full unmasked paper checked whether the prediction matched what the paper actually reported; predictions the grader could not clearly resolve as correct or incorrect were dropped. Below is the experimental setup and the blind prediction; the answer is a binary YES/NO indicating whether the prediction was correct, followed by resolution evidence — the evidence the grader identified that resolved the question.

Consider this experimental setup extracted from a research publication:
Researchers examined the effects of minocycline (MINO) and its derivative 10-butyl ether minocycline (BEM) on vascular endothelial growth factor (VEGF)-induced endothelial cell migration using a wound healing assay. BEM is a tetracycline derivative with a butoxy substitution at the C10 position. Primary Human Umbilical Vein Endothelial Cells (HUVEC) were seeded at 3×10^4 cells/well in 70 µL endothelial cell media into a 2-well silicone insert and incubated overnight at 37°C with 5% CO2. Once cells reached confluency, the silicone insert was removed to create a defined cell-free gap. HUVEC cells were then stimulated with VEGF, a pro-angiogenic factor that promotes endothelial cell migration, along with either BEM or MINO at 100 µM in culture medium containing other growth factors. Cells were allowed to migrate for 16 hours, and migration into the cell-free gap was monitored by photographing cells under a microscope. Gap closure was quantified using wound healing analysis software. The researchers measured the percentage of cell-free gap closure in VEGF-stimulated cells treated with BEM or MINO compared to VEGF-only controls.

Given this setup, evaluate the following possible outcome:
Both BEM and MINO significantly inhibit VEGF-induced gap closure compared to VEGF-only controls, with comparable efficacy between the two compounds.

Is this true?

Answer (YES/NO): YES